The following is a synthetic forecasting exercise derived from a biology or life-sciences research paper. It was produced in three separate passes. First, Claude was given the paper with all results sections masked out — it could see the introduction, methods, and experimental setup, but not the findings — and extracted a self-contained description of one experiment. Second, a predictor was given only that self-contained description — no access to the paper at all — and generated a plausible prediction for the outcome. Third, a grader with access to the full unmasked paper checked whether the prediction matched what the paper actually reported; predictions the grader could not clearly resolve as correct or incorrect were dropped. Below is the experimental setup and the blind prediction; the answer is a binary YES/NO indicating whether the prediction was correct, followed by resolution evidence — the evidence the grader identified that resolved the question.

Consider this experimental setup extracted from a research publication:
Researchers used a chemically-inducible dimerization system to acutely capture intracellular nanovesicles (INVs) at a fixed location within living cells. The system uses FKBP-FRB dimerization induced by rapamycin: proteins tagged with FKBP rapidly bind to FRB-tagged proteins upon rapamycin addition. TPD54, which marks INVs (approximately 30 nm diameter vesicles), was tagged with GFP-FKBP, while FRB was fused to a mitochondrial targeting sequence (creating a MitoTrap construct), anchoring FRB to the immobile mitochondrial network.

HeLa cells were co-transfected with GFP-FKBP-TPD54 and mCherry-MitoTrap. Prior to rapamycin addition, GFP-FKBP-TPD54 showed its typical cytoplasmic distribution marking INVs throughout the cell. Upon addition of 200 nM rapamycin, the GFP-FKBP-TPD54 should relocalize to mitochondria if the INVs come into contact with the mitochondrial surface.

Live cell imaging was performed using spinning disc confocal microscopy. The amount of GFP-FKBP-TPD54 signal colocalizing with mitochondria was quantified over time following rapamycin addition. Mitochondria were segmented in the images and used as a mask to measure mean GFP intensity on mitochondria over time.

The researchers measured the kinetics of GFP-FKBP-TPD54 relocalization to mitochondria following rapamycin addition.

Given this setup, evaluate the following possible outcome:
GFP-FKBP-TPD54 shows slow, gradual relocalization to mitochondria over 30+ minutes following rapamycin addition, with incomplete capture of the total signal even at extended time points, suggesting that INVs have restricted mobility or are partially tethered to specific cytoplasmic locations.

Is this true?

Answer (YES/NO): NO